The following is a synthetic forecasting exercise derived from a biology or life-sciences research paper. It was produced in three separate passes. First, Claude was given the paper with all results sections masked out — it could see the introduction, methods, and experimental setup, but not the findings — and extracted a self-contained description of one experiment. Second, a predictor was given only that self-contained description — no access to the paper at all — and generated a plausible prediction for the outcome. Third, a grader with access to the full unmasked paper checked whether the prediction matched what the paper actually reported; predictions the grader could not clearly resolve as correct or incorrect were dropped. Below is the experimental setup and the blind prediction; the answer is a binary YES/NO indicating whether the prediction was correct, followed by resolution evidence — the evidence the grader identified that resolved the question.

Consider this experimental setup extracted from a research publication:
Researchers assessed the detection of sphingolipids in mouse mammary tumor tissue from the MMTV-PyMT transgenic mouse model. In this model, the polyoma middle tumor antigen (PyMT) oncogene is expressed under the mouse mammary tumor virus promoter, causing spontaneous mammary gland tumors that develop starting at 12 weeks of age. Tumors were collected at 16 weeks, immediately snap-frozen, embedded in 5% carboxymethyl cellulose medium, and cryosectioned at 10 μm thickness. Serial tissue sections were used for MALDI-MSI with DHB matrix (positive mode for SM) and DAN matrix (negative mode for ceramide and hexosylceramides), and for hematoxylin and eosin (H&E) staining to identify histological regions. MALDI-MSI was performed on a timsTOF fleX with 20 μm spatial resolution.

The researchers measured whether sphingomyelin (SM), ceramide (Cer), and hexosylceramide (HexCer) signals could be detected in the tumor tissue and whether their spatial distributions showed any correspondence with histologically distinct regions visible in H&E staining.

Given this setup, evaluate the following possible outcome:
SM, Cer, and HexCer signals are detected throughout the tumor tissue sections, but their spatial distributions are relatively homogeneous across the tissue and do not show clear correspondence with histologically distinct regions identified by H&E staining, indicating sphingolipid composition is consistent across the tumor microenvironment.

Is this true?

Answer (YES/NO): NO